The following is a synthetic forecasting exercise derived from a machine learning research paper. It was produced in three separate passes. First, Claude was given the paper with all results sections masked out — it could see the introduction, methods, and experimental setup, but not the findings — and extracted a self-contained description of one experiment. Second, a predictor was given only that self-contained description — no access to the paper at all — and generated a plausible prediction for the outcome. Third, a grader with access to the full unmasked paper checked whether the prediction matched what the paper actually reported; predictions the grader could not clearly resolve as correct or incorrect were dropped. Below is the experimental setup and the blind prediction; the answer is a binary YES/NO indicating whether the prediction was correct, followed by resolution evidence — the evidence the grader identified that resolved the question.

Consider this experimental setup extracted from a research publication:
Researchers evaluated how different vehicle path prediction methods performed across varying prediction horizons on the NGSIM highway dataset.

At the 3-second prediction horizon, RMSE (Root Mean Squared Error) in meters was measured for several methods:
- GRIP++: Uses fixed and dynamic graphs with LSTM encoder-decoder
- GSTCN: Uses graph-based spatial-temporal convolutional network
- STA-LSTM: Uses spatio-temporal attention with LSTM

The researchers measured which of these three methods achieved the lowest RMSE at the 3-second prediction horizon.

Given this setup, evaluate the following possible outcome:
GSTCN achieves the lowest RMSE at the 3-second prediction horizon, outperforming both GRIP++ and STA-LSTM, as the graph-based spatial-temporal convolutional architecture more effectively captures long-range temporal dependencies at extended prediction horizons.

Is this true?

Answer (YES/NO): YES